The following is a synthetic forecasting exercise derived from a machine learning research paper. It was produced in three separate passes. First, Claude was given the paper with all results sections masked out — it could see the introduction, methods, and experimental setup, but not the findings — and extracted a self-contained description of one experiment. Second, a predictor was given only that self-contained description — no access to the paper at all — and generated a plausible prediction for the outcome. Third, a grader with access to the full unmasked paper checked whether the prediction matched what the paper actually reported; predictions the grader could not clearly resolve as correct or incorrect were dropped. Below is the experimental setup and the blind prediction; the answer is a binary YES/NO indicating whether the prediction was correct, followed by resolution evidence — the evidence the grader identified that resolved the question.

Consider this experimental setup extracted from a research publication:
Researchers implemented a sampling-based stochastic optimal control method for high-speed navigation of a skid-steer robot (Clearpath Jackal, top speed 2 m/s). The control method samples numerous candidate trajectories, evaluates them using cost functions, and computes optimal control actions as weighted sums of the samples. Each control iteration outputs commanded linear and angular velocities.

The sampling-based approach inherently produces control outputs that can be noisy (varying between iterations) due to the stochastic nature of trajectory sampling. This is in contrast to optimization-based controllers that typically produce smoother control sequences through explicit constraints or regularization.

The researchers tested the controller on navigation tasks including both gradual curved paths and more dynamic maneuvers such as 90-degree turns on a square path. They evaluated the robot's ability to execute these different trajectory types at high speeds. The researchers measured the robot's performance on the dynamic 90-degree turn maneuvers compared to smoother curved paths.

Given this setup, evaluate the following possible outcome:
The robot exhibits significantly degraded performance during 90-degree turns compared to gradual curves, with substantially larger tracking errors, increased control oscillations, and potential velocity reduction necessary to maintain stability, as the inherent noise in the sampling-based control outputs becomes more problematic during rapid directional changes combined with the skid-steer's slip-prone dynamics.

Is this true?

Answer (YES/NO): YES